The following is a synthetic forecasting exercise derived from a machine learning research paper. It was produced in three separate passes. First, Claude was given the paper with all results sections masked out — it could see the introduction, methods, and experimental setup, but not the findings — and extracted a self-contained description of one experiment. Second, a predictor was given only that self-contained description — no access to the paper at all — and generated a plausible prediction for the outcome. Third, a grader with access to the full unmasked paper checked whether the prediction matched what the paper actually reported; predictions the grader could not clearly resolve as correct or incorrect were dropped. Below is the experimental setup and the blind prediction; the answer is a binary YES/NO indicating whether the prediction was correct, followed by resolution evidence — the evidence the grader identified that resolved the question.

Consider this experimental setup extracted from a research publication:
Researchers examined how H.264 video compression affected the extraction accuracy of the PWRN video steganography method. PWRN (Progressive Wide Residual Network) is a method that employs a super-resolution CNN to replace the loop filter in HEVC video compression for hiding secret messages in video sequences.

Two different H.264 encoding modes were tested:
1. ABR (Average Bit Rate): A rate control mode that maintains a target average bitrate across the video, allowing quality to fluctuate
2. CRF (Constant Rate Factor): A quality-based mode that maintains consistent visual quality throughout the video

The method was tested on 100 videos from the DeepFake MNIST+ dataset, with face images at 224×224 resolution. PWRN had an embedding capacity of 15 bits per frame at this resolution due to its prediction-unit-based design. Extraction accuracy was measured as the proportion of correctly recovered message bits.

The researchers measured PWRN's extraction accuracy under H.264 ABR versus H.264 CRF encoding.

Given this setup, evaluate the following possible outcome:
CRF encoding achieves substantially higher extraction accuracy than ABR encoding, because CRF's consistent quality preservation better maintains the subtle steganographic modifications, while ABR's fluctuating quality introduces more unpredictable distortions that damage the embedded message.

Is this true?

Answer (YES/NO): NO